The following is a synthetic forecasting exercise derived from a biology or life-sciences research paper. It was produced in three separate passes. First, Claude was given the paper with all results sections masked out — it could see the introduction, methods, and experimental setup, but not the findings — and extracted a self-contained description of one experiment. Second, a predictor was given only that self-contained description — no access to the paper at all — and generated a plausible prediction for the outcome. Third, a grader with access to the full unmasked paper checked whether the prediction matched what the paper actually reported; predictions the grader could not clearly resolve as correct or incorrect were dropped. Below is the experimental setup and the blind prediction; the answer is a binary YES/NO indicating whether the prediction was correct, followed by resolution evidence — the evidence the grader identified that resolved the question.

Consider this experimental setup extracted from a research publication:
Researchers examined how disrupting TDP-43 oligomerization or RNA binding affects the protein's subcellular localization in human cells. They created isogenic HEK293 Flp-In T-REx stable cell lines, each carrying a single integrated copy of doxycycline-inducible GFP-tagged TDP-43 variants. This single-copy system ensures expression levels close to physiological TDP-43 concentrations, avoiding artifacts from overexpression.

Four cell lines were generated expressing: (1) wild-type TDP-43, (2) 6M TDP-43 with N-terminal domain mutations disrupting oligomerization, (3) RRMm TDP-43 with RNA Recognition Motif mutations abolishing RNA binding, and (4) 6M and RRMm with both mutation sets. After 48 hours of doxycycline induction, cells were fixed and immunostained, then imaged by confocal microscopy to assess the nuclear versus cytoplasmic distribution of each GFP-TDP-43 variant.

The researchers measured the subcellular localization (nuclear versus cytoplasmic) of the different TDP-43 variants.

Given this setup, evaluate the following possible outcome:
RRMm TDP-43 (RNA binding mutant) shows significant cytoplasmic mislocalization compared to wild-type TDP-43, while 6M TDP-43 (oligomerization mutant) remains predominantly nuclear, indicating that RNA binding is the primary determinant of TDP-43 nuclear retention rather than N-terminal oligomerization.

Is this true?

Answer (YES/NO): NO